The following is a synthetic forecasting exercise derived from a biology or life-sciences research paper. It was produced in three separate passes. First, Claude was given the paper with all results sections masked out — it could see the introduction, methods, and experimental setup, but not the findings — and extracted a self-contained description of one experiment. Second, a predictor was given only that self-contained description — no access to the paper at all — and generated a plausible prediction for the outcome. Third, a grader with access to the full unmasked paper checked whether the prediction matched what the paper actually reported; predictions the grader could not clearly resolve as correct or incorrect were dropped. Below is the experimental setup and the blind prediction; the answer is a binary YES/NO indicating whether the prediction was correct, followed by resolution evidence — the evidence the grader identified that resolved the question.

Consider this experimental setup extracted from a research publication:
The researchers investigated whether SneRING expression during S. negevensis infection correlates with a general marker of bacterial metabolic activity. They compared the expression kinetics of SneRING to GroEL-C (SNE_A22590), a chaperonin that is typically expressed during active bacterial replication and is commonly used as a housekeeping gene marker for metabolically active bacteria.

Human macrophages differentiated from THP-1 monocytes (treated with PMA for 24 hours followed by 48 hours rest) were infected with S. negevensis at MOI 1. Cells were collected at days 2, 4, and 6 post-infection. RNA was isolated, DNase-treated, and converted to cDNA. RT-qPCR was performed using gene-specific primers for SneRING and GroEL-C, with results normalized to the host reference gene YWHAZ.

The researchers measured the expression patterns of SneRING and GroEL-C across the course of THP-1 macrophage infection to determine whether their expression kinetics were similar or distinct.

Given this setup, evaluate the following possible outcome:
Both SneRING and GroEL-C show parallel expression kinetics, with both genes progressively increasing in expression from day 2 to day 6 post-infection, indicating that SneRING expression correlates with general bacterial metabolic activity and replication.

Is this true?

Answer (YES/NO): NO